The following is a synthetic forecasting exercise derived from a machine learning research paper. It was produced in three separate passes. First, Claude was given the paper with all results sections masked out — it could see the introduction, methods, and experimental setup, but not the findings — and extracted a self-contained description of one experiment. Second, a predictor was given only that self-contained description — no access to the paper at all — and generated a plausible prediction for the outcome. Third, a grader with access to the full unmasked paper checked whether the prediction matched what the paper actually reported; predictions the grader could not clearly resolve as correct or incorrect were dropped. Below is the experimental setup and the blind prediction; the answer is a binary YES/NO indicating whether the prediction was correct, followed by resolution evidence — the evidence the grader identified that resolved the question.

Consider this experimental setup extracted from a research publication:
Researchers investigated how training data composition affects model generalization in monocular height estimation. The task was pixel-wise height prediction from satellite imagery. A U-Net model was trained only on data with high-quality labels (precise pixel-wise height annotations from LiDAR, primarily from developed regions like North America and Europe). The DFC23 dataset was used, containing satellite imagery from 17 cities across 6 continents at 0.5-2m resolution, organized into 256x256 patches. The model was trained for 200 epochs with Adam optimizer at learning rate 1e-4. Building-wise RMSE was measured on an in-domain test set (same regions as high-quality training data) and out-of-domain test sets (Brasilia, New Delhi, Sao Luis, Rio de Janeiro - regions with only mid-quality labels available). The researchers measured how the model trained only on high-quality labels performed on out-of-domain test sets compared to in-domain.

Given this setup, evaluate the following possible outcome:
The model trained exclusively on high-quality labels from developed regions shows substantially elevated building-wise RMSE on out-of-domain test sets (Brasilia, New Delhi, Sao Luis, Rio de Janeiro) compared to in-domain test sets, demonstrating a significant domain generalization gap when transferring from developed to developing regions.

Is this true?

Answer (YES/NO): YES